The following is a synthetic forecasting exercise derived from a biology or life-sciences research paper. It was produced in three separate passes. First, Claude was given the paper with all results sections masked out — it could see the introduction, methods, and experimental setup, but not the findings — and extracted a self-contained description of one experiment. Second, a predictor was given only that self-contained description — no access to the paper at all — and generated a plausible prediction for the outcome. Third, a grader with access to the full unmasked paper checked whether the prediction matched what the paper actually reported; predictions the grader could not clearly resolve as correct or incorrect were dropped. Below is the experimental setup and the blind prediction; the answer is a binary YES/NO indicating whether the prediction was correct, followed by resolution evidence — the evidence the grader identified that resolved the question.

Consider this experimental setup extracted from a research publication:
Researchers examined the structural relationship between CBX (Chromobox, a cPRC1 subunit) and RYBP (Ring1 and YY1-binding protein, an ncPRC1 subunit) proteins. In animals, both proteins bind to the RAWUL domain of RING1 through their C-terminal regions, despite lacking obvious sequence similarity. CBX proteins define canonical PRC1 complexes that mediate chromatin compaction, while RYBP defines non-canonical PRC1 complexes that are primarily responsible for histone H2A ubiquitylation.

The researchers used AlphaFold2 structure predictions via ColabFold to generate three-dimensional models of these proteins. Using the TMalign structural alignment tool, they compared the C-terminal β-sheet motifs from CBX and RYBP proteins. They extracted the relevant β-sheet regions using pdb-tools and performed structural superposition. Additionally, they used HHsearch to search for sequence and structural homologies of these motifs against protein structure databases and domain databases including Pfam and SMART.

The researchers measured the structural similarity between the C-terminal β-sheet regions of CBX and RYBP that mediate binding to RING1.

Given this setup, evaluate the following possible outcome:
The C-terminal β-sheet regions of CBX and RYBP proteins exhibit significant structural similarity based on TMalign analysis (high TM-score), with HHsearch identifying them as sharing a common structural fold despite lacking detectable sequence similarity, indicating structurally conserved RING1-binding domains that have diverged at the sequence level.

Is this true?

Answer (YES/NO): YES